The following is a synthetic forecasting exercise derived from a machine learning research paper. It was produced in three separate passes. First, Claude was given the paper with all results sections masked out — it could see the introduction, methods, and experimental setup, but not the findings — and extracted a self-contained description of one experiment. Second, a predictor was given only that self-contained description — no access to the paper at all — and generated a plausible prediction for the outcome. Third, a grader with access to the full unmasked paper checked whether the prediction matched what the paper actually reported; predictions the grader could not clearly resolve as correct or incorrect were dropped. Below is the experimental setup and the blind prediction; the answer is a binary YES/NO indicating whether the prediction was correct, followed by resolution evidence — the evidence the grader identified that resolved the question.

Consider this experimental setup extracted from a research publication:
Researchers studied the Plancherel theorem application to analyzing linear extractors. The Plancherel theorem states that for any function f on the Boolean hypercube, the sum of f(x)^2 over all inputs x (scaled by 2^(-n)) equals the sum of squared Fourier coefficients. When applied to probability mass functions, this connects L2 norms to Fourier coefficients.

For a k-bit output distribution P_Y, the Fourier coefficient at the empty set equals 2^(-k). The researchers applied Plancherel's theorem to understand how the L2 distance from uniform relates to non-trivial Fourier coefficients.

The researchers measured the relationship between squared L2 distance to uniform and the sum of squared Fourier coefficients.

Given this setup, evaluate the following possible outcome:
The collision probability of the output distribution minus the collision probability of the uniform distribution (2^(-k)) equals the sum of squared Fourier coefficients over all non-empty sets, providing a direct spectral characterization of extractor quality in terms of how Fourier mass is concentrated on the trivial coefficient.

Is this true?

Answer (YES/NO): NO